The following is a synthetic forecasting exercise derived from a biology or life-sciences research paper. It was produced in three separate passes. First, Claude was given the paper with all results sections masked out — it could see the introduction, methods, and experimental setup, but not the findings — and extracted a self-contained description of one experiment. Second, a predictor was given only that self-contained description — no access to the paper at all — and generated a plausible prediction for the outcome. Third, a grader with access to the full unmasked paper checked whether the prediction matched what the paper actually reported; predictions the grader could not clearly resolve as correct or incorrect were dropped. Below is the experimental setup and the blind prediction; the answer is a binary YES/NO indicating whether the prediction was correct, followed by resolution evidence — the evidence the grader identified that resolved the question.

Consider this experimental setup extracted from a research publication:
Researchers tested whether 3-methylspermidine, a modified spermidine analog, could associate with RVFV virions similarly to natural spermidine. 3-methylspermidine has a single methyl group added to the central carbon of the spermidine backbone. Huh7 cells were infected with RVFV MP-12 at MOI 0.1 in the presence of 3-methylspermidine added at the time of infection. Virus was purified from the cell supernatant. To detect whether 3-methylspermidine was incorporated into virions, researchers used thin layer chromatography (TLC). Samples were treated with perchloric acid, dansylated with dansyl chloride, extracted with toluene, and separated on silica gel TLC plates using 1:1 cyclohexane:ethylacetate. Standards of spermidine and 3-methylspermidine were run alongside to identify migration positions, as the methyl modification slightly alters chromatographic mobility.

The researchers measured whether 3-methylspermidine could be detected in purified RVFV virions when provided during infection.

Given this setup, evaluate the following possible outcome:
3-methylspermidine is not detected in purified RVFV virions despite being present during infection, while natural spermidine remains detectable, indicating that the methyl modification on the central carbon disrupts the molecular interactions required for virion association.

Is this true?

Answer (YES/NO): NO